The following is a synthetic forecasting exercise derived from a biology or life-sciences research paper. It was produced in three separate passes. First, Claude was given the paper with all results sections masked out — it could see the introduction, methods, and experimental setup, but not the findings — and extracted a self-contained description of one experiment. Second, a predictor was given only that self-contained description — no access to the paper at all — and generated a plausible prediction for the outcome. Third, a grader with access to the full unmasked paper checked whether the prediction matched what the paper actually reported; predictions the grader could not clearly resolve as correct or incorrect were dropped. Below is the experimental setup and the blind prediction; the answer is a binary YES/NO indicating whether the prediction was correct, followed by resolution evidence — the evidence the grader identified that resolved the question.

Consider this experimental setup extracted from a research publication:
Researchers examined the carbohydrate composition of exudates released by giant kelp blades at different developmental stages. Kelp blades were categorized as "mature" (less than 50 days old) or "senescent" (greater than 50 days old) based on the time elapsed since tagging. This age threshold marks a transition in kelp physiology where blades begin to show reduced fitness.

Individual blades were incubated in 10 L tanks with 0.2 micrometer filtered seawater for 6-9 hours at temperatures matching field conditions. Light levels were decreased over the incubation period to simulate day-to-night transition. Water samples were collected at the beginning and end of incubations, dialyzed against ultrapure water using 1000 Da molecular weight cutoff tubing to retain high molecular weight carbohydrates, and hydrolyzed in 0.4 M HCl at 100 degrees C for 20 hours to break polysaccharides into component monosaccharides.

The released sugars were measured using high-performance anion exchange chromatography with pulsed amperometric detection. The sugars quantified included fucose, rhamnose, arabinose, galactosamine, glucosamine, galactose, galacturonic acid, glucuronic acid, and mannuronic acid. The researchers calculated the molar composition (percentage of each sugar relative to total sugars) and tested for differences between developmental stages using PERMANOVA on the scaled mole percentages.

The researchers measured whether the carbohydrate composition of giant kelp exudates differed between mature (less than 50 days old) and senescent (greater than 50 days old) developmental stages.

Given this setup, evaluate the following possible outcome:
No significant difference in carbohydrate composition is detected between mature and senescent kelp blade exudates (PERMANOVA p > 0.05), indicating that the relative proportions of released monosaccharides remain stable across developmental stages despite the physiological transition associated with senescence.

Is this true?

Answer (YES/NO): NO